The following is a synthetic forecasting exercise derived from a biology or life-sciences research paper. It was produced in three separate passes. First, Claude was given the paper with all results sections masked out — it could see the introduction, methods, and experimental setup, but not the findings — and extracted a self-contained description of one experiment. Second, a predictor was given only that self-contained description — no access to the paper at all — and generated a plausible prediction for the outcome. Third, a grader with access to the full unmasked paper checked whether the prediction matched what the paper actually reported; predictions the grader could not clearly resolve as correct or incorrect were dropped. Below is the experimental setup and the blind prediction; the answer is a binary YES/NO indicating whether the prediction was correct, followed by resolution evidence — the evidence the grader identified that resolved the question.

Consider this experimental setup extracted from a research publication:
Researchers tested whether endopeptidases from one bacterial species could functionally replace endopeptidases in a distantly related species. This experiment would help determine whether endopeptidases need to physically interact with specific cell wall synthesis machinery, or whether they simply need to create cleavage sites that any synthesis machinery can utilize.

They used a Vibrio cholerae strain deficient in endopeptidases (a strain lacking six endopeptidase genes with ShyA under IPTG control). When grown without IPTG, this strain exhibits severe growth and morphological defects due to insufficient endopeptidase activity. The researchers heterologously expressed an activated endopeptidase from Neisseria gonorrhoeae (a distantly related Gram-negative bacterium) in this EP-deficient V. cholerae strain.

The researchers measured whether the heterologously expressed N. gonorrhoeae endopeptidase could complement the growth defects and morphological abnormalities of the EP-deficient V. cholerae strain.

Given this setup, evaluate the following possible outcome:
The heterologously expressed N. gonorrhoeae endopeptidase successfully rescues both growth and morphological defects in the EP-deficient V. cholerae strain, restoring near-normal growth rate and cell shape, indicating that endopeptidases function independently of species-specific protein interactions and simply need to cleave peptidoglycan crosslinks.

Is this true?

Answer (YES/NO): YES